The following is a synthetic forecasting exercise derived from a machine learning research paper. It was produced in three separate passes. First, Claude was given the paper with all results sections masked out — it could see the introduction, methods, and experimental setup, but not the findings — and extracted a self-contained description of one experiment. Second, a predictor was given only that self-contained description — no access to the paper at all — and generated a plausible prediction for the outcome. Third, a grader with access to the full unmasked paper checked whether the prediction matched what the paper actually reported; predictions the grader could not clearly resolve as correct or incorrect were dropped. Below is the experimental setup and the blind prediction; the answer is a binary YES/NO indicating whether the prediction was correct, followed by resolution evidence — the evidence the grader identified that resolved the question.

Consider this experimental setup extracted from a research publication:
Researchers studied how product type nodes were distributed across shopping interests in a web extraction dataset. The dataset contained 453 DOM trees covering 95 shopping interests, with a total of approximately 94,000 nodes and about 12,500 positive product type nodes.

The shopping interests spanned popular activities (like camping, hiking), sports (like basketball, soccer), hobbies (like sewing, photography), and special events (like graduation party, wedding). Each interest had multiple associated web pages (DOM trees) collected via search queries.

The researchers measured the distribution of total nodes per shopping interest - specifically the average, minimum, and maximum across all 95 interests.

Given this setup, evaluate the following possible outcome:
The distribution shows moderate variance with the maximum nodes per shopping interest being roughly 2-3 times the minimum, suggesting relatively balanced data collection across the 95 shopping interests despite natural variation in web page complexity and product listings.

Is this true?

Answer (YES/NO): NO